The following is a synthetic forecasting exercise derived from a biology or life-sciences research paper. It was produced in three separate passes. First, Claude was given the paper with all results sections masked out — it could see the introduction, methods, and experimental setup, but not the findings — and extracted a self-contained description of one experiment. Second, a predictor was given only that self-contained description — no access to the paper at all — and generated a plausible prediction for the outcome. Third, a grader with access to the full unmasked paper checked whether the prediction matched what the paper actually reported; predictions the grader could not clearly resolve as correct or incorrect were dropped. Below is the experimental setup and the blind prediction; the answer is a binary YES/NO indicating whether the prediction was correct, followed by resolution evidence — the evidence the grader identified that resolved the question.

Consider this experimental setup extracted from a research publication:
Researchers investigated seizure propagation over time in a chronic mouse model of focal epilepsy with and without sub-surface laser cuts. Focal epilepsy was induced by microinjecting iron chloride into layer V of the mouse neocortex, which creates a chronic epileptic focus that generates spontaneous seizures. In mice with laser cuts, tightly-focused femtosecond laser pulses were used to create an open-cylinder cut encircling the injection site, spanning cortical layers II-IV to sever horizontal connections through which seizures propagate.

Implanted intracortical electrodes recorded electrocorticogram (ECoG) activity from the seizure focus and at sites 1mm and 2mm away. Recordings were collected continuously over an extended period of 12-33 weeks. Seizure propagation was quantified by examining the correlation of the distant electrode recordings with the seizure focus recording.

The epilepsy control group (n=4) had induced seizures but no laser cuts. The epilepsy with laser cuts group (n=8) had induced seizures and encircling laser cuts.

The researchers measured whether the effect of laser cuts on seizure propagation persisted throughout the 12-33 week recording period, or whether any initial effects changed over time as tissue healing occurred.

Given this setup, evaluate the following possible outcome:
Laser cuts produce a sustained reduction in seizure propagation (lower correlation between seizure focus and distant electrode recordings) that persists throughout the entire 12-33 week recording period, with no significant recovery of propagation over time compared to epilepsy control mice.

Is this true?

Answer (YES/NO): YES